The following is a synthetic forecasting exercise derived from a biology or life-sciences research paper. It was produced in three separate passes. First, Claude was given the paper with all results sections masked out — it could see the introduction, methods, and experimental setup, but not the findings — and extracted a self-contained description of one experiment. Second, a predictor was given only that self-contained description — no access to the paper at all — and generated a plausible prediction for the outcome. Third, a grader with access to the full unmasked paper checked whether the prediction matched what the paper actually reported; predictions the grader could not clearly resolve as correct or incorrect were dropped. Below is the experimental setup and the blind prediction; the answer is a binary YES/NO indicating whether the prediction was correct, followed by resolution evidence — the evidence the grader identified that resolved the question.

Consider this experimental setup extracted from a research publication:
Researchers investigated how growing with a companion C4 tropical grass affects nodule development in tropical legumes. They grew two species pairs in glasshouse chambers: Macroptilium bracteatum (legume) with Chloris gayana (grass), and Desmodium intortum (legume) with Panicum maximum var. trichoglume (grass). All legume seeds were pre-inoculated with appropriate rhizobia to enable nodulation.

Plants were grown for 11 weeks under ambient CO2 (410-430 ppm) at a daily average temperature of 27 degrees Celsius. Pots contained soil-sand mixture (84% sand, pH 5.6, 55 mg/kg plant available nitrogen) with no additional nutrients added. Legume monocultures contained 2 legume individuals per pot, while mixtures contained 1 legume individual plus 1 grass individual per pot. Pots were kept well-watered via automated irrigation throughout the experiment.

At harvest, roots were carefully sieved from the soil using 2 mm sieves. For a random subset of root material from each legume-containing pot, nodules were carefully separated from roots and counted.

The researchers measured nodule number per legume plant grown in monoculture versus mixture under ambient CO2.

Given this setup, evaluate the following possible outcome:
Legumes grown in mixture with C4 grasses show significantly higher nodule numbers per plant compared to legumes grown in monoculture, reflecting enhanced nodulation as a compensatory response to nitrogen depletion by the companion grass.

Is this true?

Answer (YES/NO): NO